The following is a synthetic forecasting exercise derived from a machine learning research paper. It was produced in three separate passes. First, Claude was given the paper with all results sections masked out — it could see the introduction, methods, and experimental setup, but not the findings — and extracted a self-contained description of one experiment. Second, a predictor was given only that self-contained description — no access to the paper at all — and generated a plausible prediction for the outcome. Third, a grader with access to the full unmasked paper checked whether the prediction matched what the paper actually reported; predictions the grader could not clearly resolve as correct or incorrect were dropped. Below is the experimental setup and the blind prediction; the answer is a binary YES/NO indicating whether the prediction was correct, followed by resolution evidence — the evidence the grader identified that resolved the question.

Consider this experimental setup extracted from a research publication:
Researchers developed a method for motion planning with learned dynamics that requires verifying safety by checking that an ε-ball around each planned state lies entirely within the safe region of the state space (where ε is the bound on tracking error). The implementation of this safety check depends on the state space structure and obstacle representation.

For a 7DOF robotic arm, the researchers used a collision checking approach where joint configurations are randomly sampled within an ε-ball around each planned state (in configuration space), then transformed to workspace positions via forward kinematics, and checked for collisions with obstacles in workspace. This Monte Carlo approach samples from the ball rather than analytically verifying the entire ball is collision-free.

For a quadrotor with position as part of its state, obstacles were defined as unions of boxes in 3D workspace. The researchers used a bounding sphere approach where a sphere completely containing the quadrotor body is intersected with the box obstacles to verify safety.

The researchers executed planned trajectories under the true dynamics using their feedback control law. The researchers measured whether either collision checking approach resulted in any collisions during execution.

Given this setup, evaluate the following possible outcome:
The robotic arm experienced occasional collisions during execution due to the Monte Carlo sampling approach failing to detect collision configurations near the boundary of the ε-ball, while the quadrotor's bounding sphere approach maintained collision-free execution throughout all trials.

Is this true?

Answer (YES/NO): NO